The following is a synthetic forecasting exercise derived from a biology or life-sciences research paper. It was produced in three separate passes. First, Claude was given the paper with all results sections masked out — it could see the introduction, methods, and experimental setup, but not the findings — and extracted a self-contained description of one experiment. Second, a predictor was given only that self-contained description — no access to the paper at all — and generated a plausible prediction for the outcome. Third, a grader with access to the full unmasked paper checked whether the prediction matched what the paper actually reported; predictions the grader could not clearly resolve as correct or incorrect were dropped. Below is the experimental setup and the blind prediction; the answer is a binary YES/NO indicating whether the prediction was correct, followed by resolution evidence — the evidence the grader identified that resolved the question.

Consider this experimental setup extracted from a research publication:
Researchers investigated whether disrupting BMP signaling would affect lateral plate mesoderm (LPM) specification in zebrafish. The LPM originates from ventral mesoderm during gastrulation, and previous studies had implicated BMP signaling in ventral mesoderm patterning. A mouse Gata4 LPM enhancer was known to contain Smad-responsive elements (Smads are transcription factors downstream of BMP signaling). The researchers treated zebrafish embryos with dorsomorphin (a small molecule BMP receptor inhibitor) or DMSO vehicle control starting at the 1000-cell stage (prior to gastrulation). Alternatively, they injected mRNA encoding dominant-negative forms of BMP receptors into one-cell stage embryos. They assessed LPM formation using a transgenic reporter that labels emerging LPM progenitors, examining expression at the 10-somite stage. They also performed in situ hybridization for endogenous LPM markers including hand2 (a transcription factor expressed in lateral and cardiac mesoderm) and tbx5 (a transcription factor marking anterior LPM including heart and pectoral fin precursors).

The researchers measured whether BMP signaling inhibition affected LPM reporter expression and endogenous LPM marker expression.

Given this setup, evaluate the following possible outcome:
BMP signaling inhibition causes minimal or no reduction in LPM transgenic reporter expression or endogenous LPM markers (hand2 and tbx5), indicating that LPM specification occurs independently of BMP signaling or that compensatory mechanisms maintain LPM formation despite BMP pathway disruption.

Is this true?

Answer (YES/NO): NO